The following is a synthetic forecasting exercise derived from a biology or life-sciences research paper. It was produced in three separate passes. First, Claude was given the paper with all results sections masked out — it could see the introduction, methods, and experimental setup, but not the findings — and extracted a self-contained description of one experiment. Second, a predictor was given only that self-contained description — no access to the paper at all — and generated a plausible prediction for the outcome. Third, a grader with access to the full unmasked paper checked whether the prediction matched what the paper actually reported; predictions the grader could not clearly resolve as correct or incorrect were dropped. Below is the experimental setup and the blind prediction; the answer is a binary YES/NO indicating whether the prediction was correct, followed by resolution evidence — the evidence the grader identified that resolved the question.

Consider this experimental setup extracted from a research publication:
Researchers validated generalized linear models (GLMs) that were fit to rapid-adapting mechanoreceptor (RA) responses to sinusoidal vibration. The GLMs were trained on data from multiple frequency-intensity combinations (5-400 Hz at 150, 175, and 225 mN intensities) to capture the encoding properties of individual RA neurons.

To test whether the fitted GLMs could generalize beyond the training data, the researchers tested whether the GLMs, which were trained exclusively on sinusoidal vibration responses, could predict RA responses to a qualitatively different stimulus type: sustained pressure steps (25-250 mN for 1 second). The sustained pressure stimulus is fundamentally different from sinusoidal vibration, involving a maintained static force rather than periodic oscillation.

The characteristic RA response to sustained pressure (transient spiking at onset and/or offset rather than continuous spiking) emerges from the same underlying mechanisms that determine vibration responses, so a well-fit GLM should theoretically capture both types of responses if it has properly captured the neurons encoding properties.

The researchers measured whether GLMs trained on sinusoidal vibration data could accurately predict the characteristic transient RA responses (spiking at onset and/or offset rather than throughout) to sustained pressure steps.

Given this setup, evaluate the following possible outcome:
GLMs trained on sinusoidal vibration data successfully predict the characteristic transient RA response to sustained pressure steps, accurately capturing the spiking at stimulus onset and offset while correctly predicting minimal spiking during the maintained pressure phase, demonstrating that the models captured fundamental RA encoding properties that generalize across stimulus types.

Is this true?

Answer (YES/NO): YES